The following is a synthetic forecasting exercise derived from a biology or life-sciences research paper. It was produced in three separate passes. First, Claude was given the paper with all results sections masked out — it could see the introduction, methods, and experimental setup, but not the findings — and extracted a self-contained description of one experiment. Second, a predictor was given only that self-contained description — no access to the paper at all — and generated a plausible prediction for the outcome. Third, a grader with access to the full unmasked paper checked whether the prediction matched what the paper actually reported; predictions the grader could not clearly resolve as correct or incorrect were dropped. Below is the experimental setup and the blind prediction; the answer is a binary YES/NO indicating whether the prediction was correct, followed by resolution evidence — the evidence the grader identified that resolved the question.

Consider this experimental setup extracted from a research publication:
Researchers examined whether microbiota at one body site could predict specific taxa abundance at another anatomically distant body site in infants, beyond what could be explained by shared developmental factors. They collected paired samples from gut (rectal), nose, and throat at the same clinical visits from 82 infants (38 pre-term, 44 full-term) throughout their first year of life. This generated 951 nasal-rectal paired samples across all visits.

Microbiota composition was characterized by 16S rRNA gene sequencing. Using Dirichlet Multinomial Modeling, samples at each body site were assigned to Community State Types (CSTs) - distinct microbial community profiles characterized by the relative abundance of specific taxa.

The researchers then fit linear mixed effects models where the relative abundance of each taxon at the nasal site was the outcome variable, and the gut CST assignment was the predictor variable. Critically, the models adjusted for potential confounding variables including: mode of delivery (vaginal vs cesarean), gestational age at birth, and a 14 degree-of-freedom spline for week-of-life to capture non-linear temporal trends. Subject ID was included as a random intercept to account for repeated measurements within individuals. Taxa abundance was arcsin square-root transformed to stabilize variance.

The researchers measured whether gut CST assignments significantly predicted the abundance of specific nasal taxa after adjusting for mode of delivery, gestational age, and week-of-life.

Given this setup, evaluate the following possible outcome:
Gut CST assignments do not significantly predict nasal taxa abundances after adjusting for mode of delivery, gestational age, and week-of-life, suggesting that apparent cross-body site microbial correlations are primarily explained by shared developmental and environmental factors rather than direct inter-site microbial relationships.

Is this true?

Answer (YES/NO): NO